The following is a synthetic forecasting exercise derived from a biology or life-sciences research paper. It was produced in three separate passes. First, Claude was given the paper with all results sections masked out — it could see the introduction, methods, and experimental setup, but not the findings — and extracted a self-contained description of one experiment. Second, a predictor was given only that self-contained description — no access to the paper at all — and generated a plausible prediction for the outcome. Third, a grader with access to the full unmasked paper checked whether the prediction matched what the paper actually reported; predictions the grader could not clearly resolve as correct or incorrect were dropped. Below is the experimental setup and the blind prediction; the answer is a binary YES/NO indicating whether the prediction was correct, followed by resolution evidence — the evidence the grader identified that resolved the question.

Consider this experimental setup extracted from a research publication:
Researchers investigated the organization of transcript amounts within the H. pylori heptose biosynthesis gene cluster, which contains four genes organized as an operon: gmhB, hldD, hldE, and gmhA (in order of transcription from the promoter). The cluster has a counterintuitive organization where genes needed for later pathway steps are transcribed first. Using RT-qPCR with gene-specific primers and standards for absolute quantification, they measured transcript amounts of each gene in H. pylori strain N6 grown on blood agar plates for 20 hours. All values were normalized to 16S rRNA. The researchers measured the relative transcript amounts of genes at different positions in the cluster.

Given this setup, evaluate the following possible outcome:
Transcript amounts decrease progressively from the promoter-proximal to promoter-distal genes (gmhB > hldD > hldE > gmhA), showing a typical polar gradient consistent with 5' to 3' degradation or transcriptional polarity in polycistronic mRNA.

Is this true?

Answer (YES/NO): NO